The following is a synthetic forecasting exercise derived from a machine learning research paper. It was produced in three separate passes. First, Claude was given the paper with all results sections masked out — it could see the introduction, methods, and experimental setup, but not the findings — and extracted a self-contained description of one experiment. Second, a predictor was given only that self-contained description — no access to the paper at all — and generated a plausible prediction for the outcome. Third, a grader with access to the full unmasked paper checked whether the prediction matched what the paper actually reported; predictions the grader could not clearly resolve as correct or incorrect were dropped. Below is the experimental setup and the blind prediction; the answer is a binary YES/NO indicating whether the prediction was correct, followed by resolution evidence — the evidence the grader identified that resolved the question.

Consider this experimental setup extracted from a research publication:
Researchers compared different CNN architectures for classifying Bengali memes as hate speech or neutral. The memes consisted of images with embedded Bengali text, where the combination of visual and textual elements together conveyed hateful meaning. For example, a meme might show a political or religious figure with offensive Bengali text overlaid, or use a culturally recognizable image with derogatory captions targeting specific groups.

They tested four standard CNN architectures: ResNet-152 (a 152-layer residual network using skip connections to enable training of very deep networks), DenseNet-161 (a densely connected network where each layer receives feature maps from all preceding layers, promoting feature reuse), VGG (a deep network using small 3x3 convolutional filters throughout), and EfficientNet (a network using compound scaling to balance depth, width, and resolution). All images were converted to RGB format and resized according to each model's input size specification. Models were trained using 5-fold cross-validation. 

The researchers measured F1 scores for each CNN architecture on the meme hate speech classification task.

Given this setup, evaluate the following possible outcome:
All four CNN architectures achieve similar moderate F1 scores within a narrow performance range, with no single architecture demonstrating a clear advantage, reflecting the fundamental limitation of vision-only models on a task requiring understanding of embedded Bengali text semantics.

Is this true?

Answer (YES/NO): NO